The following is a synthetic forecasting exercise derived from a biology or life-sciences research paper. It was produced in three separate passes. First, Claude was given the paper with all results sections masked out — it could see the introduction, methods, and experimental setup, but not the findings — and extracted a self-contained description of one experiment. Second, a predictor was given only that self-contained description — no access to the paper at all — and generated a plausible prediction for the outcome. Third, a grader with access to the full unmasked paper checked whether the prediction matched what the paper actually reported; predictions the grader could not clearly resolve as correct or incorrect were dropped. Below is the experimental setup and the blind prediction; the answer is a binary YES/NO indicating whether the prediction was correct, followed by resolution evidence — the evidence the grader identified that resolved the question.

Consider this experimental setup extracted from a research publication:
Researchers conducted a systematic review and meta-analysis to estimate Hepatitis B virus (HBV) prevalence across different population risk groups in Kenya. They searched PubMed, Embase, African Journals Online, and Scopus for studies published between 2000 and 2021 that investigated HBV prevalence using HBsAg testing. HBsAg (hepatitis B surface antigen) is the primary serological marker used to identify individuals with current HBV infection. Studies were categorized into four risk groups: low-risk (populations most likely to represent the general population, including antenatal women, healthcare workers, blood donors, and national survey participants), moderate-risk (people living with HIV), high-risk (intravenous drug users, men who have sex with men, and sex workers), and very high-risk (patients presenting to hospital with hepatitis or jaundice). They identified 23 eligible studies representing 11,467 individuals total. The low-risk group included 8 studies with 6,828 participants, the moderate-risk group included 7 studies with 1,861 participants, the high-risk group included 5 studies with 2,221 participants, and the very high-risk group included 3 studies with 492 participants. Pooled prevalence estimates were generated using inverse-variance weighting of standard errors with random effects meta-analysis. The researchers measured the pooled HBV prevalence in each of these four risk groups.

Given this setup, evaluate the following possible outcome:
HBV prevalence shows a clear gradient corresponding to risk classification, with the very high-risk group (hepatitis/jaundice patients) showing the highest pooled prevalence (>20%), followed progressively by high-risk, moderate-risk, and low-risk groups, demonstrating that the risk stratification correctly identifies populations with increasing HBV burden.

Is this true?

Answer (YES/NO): YES